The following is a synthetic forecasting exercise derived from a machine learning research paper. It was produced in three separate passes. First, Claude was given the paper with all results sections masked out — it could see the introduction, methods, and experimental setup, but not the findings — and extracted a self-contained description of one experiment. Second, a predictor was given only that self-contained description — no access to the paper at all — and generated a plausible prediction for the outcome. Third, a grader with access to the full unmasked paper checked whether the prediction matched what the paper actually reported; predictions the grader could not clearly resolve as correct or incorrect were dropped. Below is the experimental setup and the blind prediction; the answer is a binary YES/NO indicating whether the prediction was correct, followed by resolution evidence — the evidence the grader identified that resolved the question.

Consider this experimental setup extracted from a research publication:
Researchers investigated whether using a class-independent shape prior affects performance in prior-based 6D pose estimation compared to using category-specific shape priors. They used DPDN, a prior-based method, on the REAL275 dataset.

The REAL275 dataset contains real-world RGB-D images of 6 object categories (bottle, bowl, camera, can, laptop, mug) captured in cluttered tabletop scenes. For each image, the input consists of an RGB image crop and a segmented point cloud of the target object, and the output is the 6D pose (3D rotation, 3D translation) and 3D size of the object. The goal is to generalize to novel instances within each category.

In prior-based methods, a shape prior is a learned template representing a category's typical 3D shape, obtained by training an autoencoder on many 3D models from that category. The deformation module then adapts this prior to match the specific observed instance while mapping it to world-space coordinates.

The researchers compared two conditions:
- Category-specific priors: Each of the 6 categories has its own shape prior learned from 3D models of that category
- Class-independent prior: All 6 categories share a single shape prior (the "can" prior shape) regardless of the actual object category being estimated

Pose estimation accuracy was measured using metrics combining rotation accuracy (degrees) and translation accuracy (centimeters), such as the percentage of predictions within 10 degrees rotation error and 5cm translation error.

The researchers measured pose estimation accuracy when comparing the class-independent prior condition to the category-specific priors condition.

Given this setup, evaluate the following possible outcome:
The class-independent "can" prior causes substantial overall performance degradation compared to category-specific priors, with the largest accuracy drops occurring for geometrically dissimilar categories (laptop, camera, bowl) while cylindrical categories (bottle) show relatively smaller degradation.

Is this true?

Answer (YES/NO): NO